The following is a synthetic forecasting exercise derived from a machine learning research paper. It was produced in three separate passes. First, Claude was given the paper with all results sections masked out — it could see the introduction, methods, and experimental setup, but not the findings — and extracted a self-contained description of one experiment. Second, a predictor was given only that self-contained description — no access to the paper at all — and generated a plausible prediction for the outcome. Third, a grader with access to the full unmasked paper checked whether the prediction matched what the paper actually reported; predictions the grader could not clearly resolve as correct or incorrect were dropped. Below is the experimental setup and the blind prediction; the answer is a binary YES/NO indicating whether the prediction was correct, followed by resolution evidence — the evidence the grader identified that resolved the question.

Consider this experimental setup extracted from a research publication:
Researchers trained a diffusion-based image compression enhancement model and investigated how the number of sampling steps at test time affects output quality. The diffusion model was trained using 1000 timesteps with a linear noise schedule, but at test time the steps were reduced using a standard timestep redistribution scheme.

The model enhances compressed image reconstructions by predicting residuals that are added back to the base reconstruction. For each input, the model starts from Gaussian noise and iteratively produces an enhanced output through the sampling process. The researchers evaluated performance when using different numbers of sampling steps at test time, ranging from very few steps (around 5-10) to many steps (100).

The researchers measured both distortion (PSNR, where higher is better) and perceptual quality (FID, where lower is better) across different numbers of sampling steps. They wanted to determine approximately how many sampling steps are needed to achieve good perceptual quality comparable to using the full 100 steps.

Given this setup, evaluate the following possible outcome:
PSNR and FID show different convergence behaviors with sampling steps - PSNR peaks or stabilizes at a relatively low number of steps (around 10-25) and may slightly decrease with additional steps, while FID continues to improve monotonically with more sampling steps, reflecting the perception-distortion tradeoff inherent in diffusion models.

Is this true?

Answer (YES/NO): NO